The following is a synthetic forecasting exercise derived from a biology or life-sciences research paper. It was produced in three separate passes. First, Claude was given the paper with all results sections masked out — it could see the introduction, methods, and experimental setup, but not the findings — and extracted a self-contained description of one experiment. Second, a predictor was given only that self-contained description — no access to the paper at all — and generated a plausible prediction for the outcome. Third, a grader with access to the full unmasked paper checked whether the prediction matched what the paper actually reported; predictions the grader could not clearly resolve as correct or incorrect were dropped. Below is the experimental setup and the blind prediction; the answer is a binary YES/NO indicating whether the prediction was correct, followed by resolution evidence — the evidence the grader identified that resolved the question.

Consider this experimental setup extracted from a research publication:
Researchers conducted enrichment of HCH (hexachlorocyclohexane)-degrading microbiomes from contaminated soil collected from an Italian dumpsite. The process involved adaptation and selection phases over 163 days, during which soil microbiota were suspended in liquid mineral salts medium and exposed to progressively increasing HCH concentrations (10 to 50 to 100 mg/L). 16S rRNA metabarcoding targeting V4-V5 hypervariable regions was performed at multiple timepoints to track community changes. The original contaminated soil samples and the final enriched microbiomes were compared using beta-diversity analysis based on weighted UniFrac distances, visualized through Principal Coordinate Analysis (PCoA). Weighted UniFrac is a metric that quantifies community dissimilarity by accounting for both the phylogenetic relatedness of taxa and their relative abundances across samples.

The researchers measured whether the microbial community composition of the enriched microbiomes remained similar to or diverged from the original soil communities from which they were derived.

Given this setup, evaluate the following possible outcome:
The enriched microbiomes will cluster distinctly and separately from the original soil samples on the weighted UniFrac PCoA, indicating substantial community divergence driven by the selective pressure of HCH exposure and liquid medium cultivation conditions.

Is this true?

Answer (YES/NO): YES